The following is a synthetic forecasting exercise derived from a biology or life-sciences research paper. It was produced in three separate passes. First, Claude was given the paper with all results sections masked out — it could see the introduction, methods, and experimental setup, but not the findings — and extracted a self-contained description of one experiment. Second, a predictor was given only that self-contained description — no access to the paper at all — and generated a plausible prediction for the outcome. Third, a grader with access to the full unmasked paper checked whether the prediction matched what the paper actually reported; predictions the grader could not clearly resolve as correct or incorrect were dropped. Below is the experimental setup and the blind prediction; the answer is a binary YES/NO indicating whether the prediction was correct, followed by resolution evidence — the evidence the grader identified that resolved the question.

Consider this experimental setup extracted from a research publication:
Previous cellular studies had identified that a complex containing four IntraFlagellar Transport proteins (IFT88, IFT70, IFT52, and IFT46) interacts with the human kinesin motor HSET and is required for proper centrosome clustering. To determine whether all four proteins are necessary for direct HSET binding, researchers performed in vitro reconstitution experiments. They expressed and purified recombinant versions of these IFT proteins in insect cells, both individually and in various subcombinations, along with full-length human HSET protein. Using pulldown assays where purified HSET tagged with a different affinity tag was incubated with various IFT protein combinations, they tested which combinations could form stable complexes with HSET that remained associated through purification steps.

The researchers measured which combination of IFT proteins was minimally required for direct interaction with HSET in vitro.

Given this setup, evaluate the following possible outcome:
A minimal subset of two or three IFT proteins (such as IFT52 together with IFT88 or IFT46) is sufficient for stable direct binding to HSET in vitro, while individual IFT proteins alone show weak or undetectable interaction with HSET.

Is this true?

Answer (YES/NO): NO